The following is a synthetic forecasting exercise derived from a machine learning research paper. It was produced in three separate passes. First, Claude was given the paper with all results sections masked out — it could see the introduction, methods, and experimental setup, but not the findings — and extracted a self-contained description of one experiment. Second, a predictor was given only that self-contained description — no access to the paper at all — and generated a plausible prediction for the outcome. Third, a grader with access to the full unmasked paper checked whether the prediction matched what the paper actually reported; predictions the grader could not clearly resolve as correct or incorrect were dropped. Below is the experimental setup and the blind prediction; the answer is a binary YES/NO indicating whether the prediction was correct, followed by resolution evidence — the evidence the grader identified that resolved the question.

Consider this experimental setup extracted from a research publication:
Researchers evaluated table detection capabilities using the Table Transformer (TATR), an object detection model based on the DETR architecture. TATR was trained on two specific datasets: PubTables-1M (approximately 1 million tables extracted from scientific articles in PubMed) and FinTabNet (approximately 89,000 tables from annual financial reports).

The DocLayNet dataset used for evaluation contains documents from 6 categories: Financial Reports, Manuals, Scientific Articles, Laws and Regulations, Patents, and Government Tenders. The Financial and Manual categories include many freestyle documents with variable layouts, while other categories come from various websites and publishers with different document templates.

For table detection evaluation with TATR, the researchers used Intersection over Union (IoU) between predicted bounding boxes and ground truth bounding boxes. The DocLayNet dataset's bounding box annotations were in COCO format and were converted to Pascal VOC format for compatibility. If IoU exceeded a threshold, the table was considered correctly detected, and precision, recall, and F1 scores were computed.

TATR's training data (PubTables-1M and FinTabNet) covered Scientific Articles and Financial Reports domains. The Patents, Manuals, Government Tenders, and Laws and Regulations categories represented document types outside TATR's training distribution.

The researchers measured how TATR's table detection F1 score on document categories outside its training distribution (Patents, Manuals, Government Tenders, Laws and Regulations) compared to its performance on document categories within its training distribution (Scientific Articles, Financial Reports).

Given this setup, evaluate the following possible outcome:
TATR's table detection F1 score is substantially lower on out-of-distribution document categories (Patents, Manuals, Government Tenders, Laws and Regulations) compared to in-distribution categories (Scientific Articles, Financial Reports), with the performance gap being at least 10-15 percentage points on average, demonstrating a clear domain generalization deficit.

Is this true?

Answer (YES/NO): YES